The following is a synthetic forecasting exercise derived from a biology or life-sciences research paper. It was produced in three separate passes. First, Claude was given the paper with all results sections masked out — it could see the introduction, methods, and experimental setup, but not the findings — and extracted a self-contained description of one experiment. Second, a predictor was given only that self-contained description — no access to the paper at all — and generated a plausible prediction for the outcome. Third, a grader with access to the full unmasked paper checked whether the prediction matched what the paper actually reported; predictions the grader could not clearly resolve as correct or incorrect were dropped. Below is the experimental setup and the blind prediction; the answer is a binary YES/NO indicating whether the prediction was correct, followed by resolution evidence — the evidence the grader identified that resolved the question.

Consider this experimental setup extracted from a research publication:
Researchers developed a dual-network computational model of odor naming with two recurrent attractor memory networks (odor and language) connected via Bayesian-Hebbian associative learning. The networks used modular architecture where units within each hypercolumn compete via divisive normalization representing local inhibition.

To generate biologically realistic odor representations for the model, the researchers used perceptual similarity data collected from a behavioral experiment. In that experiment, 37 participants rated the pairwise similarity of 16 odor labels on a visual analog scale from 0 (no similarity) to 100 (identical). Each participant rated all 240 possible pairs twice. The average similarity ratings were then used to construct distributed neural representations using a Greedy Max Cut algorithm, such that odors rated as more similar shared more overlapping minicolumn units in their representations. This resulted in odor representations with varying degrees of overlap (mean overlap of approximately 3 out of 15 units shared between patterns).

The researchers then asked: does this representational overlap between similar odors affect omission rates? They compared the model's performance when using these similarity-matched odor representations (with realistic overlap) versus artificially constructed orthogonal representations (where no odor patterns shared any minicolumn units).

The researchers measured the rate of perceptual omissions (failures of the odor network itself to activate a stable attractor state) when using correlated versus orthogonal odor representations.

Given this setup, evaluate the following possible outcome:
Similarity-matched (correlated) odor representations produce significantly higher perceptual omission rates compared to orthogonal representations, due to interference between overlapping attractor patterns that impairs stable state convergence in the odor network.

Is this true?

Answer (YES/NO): YES